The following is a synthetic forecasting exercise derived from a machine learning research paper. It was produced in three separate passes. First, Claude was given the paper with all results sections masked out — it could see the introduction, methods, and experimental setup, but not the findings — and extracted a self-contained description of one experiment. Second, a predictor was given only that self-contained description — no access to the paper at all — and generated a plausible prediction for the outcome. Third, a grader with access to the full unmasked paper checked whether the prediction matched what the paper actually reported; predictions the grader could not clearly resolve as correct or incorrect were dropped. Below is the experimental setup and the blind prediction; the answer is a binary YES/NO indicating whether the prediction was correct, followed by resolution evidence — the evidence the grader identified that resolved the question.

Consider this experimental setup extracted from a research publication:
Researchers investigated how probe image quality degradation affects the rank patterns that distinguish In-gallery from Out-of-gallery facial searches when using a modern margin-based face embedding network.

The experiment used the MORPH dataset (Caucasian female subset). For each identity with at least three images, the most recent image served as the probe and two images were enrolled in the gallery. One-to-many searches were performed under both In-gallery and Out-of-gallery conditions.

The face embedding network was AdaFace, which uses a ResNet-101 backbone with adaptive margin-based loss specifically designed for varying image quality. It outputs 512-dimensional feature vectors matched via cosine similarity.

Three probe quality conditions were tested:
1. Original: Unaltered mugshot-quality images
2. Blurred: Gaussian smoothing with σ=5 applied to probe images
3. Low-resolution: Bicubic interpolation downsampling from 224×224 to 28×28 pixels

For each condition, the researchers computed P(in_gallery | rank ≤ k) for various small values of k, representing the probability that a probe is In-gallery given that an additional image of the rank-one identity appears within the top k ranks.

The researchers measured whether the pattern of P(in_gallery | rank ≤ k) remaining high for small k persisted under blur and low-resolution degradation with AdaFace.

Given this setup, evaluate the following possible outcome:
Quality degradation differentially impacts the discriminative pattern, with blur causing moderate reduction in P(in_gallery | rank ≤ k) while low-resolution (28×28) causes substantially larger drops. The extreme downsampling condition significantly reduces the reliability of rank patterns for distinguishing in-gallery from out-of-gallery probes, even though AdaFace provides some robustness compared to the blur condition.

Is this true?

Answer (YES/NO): YES